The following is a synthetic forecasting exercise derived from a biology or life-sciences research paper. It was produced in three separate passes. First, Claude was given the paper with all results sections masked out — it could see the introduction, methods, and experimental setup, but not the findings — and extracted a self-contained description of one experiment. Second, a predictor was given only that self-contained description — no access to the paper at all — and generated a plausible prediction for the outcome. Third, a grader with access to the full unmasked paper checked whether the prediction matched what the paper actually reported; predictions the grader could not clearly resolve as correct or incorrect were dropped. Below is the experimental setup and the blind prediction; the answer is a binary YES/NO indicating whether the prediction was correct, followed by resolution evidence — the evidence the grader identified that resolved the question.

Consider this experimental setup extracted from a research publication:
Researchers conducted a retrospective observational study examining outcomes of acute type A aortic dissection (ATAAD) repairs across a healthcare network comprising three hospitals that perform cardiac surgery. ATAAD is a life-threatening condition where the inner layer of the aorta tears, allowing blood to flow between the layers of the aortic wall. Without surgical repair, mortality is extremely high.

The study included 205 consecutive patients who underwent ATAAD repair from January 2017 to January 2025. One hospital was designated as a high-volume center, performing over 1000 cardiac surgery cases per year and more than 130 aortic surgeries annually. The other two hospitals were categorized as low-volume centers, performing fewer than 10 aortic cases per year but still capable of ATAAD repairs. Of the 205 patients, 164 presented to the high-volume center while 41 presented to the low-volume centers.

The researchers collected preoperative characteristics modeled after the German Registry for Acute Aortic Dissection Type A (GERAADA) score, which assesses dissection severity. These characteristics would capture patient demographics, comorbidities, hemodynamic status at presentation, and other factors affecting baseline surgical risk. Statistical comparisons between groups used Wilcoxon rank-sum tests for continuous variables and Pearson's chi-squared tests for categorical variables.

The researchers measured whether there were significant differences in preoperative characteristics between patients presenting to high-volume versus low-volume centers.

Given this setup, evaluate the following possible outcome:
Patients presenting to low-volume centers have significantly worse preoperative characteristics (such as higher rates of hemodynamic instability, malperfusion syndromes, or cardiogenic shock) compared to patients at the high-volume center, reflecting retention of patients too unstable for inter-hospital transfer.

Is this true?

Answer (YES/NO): NO